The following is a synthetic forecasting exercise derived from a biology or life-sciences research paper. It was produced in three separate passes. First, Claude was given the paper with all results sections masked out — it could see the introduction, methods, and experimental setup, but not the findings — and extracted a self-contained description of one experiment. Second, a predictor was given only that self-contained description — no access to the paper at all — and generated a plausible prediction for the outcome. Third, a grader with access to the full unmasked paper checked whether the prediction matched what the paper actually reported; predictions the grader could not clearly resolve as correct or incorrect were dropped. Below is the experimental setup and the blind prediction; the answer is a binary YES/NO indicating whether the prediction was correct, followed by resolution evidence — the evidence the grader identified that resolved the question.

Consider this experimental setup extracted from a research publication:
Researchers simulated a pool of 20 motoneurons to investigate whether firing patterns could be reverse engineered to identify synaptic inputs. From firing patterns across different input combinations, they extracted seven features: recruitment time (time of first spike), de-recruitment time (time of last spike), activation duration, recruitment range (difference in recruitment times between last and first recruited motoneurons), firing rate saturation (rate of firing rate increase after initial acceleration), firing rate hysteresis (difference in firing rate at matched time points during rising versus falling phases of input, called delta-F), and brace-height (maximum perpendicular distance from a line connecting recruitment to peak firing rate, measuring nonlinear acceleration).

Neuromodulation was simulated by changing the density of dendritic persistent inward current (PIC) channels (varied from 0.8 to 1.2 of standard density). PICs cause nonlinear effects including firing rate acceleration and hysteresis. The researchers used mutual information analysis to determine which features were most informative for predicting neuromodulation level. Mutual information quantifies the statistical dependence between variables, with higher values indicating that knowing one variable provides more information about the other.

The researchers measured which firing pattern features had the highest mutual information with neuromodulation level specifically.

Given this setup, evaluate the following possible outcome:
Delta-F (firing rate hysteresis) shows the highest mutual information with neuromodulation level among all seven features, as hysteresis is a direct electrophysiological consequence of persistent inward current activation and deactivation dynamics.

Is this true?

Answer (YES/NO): NO